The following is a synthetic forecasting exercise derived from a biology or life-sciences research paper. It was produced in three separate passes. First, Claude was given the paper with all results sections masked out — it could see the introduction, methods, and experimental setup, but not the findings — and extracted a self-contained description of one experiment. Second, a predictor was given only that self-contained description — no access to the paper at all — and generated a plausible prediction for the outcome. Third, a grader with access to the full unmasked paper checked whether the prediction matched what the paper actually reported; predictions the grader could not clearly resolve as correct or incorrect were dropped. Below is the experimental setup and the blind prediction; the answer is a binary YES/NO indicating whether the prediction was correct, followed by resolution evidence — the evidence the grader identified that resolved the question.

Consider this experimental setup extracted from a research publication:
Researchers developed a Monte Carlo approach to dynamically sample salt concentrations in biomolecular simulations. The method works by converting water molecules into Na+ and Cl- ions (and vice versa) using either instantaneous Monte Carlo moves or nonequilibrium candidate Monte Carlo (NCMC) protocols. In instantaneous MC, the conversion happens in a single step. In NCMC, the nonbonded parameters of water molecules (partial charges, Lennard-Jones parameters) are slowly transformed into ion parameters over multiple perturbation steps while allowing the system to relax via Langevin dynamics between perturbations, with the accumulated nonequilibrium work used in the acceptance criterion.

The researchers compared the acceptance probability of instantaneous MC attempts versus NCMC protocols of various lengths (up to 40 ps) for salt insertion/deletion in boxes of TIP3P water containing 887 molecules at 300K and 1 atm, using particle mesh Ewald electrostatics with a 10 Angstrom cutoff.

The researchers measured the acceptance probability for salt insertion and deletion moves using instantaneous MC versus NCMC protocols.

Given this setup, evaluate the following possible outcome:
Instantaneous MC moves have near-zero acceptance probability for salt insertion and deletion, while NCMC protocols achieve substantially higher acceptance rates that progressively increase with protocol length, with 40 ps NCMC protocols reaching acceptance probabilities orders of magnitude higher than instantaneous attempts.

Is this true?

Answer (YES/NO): YES